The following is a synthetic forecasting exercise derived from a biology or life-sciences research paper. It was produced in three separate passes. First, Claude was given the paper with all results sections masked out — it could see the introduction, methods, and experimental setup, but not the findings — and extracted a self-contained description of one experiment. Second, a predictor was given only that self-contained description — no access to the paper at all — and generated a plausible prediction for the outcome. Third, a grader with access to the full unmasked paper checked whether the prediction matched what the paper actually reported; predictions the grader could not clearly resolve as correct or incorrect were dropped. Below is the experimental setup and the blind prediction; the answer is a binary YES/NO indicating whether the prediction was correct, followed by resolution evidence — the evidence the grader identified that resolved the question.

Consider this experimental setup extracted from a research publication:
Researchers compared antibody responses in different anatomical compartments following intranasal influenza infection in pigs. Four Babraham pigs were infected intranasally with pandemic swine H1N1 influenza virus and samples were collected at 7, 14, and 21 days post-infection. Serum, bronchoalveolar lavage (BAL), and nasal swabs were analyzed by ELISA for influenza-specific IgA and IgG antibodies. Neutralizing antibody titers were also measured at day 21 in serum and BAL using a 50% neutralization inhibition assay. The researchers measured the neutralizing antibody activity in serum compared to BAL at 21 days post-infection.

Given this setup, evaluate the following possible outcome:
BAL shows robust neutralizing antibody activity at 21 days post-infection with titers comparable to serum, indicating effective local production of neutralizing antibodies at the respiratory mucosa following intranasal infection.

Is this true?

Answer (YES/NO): NO